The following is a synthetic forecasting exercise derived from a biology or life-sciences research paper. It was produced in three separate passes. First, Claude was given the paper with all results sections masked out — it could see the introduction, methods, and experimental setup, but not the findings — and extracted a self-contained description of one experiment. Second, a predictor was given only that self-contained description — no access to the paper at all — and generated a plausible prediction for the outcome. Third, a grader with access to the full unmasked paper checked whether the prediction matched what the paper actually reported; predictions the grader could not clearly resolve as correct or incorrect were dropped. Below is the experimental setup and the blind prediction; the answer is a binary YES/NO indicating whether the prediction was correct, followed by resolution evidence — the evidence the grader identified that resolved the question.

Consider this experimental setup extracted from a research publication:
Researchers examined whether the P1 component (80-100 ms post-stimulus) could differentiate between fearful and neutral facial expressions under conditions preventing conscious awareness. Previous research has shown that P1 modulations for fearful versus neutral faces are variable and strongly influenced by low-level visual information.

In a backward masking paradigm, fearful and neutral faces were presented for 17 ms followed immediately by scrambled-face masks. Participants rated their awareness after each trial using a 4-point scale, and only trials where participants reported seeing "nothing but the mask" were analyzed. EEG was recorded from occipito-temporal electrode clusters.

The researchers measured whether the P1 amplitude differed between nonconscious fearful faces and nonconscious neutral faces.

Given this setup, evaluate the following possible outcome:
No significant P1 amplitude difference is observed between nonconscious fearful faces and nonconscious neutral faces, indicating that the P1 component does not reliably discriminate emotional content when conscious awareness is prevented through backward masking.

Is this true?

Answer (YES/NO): YES